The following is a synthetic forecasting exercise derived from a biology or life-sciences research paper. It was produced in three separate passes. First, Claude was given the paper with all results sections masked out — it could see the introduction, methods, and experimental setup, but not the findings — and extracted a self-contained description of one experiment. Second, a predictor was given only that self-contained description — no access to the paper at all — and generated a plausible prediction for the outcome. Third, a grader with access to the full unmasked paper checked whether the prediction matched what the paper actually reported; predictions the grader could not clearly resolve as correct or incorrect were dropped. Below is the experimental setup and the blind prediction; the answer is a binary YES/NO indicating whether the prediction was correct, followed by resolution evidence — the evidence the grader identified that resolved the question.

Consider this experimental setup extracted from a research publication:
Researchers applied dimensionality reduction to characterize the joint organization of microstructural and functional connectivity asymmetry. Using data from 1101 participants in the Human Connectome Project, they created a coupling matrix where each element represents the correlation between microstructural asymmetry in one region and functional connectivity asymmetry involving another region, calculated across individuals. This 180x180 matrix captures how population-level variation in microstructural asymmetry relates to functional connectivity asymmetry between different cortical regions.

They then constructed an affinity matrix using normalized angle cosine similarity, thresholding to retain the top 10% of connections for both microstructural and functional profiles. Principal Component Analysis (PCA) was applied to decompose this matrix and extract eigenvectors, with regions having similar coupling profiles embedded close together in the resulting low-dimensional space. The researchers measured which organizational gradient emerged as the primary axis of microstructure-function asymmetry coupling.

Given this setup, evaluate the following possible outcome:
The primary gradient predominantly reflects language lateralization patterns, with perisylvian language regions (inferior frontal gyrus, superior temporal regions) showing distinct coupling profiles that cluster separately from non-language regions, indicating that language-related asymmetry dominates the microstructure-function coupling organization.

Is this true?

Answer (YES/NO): NO